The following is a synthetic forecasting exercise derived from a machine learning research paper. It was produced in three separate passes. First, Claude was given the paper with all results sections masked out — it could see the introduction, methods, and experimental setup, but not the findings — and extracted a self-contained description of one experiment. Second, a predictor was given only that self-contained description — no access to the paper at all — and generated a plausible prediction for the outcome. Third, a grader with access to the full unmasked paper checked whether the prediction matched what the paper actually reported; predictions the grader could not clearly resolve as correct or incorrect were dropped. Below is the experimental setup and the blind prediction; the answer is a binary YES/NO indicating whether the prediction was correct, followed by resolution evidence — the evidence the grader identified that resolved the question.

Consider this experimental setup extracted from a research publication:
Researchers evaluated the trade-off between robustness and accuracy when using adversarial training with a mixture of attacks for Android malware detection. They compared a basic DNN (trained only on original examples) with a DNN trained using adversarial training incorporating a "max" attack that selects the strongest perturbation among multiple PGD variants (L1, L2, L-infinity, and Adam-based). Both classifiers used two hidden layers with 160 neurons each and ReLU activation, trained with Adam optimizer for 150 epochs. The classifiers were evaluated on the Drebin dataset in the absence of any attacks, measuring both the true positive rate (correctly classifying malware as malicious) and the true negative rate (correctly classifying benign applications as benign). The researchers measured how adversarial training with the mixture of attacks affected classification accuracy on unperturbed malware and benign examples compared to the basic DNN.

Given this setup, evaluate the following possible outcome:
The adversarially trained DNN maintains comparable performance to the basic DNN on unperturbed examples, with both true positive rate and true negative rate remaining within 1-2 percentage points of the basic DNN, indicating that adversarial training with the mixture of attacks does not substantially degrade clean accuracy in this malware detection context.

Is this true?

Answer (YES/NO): NO